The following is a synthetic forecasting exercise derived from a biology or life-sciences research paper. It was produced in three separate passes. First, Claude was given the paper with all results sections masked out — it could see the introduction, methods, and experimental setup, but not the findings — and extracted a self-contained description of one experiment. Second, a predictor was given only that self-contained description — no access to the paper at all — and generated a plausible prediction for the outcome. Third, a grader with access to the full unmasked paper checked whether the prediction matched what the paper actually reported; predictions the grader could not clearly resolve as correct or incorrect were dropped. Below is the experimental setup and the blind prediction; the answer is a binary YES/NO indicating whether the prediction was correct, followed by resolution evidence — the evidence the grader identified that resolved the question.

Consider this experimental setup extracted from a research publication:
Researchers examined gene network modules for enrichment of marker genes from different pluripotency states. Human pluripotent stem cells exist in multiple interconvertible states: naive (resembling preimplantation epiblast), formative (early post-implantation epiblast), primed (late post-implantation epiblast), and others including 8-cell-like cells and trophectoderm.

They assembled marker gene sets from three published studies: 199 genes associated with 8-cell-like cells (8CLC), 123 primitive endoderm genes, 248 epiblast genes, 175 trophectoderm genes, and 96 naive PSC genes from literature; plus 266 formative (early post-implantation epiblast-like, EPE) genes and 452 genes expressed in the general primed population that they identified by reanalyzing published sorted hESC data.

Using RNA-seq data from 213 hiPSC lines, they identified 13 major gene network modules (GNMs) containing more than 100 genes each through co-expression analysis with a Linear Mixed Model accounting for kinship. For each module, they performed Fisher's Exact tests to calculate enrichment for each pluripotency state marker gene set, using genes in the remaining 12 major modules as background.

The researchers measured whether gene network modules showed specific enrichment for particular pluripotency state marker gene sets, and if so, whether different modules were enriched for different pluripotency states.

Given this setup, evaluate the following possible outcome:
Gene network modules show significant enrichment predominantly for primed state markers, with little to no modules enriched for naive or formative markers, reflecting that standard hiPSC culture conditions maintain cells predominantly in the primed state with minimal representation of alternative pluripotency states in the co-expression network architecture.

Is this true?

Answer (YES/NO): NO